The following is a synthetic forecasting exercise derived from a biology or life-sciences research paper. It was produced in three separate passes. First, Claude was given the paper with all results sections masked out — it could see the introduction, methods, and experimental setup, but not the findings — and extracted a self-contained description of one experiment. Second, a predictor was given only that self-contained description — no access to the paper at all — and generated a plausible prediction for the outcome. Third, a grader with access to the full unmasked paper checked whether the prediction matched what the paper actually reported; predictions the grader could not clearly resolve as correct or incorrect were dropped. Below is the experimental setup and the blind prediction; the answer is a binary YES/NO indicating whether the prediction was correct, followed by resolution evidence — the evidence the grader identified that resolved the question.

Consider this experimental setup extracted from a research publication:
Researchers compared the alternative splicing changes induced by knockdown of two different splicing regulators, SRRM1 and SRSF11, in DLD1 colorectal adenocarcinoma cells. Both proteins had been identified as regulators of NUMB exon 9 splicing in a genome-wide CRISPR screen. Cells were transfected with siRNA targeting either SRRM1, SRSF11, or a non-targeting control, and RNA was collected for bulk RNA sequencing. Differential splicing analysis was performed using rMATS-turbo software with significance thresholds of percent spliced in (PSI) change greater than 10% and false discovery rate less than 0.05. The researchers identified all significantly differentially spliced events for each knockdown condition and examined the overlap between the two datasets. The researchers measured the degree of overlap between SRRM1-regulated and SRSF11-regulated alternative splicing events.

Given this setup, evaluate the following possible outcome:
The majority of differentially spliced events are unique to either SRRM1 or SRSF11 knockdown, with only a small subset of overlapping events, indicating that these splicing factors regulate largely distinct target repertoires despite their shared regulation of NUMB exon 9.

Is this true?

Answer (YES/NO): NO